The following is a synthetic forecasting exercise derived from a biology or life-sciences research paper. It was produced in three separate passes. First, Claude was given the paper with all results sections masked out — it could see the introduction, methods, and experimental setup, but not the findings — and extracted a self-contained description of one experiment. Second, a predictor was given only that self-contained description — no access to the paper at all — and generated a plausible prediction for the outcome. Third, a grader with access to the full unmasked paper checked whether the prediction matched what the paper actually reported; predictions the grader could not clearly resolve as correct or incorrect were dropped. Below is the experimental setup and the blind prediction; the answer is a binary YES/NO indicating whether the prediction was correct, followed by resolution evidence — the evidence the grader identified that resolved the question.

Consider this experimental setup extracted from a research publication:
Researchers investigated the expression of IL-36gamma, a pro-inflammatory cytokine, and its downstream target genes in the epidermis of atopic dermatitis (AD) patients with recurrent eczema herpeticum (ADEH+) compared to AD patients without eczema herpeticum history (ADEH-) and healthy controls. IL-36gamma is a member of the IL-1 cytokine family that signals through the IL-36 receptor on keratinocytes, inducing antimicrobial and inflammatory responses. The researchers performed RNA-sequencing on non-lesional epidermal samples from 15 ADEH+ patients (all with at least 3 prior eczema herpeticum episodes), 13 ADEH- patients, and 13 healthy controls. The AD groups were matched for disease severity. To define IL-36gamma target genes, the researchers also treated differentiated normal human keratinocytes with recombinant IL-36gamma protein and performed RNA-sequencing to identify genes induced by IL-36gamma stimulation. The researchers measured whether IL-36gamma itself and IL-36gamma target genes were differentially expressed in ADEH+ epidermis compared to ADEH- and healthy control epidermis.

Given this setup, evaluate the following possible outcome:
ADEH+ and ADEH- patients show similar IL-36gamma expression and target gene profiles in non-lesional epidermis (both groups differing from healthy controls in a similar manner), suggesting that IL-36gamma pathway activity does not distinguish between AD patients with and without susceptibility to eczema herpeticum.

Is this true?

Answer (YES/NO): NO